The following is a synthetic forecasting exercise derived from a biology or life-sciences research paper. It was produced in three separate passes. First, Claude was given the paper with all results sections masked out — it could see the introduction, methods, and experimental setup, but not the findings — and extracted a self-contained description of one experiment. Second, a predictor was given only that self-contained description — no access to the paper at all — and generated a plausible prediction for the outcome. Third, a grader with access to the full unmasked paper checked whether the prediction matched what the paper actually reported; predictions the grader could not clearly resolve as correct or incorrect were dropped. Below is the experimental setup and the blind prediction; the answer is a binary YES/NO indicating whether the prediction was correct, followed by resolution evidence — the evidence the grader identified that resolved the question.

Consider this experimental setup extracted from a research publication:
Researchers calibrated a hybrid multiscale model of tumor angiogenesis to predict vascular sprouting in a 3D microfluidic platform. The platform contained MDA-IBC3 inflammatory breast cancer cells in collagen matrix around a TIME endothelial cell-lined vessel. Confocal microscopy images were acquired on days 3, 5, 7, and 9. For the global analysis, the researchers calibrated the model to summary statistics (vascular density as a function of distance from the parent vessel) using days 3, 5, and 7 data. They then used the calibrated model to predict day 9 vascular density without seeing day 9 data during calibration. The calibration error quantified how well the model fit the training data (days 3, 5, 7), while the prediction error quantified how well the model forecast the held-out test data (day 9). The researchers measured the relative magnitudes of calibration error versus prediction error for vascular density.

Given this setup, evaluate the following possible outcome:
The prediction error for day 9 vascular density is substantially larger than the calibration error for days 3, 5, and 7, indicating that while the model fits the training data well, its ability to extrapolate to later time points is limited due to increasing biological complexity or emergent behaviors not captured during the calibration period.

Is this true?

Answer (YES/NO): NO